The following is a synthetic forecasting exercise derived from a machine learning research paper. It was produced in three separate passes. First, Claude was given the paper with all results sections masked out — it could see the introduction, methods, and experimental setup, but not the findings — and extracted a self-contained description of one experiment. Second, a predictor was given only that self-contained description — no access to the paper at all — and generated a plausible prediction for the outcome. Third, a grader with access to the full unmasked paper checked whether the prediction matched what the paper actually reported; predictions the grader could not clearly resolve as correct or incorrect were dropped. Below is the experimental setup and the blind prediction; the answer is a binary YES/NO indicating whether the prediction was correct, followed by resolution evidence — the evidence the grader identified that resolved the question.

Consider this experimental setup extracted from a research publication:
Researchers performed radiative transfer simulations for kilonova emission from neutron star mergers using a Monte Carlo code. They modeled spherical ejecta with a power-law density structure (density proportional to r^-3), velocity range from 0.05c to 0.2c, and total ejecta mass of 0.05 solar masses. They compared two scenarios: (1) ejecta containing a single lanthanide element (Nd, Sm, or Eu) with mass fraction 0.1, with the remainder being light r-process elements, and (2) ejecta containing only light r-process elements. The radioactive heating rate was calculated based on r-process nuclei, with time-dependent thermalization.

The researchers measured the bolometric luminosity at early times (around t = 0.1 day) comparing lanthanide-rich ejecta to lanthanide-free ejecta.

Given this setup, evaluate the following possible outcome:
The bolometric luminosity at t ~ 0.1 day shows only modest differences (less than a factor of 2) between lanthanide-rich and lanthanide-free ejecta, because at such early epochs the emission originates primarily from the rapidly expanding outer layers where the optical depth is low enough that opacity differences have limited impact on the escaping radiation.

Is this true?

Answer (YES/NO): NO